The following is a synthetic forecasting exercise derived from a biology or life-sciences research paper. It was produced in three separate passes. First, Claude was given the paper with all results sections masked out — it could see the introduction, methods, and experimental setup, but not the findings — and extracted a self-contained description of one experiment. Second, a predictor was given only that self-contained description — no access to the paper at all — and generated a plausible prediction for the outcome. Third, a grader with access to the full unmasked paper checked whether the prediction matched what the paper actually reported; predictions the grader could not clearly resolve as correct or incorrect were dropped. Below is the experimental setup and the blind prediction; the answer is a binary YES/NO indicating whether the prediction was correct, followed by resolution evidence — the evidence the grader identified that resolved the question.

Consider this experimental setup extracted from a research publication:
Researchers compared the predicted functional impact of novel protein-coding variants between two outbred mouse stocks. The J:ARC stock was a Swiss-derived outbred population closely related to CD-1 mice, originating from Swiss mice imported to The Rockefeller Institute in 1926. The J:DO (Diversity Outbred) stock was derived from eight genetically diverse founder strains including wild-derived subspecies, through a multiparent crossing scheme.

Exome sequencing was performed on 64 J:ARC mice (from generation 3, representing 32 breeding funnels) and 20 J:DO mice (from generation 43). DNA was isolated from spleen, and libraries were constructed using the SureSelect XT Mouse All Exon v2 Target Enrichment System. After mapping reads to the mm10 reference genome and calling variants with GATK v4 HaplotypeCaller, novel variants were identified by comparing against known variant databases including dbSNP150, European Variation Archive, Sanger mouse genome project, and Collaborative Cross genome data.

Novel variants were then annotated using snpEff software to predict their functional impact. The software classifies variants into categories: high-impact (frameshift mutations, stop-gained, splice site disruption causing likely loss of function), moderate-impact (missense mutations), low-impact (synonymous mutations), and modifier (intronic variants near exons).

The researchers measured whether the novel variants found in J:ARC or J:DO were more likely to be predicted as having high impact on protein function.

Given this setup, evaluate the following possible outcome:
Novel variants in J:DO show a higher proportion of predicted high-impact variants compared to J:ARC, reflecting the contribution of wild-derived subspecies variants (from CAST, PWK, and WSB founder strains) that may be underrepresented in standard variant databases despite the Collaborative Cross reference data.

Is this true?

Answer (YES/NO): YES